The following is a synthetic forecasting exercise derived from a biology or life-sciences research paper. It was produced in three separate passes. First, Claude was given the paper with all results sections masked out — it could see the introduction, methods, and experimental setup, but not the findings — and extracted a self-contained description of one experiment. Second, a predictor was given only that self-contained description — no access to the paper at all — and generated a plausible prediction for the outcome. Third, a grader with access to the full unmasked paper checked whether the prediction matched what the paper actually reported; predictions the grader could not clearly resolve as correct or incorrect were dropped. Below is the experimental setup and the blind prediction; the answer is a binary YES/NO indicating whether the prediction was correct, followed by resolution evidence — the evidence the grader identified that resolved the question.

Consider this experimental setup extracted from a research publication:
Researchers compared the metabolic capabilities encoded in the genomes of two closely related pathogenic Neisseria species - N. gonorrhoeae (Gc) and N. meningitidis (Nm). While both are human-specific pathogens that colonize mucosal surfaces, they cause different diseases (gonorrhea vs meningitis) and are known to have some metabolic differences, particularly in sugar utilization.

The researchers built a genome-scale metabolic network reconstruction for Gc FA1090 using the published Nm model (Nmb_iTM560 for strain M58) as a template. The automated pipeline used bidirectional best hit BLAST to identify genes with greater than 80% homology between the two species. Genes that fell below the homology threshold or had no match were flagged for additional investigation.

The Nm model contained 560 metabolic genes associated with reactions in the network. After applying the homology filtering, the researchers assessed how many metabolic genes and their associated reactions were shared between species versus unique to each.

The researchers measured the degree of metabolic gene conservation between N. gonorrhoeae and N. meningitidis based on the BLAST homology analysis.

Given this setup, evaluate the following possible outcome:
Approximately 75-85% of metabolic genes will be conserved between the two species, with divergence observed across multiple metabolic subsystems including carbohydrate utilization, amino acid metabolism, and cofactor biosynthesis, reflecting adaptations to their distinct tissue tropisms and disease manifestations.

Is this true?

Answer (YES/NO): NO